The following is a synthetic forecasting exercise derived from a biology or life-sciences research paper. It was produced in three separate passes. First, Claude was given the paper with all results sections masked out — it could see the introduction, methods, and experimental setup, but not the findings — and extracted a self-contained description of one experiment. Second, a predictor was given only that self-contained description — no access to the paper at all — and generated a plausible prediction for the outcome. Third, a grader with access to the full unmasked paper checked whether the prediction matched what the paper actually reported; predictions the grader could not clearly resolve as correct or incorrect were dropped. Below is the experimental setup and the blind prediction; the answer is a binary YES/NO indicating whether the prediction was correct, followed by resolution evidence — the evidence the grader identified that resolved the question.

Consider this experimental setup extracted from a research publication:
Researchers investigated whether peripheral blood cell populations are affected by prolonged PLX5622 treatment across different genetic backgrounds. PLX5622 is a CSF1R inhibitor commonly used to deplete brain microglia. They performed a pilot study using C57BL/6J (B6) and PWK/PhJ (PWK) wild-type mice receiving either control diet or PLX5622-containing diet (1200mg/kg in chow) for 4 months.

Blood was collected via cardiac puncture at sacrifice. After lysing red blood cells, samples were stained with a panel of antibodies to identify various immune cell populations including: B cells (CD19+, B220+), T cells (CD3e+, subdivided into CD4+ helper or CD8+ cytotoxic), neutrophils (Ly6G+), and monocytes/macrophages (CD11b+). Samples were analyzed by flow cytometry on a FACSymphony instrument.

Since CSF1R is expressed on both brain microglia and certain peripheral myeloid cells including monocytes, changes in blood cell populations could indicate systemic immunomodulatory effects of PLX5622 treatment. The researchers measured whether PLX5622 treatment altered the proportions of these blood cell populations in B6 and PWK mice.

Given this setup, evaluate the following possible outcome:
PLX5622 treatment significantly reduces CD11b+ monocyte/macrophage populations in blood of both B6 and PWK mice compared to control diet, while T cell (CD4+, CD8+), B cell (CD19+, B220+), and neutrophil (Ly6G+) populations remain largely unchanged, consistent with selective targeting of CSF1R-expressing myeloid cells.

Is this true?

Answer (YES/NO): NO